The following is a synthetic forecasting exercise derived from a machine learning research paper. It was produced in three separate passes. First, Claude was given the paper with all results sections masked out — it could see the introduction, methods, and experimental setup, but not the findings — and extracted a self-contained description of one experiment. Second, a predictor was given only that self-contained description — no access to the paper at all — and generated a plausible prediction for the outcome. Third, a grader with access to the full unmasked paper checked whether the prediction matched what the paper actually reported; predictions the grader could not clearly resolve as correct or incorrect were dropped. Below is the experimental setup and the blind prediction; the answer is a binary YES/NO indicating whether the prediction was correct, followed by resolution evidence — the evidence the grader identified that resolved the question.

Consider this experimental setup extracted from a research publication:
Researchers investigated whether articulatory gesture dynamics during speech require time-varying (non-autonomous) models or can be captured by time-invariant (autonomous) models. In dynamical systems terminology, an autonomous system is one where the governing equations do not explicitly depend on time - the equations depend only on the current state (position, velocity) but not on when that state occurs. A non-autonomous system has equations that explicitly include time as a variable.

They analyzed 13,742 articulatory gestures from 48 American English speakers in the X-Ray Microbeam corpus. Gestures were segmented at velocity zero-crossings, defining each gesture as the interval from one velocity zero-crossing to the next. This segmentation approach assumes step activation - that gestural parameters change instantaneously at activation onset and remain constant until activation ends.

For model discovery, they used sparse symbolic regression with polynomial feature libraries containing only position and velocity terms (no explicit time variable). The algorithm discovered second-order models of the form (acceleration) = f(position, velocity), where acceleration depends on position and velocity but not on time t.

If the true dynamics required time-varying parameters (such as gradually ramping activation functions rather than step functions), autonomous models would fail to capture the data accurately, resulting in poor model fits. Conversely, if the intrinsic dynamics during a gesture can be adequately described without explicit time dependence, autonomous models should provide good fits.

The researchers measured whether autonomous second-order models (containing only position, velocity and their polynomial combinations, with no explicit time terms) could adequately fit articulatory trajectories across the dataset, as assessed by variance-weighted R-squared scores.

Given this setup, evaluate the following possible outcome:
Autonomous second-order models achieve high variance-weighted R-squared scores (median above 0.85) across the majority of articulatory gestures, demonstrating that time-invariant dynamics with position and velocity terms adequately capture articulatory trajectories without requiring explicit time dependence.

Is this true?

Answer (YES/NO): YES